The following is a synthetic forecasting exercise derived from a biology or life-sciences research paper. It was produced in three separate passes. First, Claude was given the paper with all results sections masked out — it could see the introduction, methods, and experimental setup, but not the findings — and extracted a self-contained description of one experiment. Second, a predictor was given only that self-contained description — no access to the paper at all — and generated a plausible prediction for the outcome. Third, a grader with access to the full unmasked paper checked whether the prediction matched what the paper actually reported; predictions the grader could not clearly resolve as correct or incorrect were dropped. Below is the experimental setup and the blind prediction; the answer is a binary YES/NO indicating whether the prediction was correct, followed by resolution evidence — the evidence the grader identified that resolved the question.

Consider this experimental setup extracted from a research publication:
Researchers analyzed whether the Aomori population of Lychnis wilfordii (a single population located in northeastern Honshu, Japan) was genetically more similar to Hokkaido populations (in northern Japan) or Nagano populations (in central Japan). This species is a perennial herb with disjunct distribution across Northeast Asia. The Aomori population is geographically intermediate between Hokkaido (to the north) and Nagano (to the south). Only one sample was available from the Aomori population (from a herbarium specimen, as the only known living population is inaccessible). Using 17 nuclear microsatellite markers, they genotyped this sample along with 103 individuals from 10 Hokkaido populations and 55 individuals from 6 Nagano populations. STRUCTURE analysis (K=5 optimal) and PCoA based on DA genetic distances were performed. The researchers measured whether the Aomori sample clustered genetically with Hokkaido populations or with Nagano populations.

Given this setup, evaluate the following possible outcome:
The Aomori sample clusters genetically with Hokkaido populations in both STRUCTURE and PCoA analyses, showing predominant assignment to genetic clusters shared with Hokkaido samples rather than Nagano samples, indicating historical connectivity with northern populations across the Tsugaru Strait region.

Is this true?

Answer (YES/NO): NO